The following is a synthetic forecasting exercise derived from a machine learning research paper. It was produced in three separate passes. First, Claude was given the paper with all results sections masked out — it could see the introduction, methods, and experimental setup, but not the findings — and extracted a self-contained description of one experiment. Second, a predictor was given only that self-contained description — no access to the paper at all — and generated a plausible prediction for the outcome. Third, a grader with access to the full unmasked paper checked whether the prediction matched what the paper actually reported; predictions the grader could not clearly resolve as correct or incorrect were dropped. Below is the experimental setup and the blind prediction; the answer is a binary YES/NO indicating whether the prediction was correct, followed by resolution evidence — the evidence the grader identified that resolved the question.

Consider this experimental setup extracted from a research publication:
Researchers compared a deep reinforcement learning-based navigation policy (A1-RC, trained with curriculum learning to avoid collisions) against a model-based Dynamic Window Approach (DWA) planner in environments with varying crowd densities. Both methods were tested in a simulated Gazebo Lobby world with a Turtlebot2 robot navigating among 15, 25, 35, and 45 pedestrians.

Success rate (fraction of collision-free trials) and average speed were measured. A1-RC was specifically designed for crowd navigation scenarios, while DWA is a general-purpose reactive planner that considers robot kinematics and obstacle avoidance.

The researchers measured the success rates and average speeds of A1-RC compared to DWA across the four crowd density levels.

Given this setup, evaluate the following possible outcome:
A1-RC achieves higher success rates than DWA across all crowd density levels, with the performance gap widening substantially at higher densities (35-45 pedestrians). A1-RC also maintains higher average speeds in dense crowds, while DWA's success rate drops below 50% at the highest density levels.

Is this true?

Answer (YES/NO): NO